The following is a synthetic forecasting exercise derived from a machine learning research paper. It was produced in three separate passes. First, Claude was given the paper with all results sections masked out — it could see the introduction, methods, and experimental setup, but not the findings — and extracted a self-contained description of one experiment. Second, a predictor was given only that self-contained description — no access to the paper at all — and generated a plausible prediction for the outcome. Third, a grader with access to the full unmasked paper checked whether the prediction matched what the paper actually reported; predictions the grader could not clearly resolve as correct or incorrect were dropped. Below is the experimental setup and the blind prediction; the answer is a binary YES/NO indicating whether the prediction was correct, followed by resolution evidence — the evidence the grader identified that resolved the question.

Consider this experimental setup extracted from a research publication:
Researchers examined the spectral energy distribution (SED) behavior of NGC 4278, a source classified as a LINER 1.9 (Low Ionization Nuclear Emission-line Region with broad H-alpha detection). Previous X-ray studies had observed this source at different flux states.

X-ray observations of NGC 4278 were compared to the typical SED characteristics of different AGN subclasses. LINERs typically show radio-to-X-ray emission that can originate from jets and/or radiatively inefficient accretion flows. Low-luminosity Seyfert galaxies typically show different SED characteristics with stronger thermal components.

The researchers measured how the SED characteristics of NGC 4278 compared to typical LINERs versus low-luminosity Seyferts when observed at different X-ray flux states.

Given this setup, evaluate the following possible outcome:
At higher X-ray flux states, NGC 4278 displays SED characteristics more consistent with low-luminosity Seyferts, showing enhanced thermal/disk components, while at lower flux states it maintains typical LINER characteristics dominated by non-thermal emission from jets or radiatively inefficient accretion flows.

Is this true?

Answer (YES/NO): YES